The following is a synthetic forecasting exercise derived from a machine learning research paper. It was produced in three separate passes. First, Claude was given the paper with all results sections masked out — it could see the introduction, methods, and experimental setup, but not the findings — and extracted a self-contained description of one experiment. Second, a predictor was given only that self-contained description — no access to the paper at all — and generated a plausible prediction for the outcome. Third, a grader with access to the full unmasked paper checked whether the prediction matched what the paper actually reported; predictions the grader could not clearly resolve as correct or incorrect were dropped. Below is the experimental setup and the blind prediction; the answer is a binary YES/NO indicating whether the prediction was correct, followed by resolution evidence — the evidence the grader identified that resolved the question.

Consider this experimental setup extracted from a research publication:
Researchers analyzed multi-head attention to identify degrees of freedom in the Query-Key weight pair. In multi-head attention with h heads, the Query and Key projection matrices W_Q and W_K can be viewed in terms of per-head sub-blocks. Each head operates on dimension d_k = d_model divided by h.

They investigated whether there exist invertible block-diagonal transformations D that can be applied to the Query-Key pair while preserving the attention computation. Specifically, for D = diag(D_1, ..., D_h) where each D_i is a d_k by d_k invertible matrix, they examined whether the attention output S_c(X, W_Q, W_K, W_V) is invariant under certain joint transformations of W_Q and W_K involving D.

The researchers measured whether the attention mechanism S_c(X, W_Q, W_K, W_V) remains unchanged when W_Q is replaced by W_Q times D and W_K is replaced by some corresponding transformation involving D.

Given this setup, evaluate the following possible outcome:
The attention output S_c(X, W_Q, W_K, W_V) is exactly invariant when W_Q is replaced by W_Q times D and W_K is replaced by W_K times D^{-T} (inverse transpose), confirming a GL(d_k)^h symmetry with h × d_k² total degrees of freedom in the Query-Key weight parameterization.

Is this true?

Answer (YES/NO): YES